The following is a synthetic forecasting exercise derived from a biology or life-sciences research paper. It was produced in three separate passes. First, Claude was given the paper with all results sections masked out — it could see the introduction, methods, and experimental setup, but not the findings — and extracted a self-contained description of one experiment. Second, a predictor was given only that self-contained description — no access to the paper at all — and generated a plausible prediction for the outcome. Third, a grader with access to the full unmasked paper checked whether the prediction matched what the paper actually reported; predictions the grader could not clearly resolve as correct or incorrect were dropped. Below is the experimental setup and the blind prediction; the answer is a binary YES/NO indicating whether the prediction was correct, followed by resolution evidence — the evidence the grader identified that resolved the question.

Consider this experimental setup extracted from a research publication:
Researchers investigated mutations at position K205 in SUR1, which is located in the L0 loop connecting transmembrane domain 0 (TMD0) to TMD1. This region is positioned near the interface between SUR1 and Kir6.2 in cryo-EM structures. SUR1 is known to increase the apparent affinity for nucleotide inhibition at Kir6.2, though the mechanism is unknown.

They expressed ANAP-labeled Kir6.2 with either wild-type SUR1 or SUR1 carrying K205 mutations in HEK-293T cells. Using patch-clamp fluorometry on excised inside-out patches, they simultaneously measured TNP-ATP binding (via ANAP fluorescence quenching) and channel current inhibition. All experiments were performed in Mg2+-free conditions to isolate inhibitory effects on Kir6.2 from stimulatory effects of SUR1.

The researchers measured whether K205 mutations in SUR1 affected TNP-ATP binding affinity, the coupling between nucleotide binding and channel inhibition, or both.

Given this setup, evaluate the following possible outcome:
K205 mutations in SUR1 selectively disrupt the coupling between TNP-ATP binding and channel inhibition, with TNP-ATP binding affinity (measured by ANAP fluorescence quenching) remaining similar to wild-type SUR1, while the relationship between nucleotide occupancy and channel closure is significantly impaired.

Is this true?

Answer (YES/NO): NO